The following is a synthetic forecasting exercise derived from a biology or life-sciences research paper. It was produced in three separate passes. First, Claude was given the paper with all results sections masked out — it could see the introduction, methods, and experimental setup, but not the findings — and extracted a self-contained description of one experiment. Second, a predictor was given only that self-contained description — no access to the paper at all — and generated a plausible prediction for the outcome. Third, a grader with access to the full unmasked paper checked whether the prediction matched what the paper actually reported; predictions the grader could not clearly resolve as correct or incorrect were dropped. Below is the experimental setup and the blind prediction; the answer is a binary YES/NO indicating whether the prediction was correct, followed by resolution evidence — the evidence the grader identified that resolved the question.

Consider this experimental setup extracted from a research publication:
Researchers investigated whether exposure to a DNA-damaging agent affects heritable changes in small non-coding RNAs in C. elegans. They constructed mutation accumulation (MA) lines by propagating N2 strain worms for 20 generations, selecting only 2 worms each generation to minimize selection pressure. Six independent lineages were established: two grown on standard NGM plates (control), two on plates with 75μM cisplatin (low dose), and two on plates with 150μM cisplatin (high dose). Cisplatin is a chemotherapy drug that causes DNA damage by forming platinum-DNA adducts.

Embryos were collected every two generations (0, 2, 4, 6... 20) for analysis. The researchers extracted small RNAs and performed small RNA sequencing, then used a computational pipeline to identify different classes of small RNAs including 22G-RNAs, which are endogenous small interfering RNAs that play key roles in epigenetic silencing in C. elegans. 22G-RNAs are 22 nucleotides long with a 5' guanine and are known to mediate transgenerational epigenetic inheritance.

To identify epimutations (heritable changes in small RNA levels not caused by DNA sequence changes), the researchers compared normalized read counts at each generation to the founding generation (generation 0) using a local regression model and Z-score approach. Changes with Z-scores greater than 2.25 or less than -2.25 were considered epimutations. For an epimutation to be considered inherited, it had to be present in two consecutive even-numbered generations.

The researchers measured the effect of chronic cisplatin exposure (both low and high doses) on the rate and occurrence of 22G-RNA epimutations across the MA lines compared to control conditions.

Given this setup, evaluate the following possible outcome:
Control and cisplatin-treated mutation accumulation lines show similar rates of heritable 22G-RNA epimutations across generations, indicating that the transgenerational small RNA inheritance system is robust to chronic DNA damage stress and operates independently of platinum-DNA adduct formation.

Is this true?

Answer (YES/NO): YES